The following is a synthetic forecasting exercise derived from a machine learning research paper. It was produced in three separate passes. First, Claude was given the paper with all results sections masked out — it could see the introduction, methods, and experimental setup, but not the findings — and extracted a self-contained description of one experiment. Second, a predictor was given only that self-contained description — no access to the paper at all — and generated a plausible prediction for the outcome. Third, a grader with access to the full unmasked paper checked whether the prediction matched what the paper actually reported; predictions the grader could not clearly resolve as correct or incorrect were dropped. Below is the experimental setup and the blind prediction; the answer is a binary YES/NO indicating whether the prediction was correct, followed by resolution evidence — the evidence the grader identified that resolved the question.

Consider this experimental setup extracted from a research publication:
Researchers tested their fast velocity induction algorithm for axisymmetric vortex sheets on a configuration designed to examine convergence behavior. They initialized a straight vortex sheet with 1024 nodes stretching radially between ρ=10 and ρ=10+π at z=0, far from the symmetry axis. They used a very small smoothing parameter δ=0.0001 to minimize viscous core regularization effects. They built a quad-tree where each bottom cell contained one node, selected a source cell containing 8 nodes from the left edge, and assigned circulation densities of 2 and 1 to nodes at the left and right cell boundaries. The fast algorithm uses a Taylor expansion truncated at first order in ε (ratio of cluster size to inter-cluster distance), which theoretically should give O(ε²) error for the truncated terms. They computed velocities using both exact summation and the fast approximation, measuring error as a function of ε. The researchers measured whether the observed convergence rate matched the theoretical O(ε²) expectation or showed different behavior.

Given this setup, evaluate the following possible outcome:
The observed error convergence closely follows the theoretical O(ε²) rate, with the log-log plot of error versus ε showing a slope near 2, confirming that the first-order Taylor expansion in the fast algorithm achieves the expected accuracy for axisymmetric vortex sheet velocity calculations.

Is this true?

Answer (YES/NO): NO